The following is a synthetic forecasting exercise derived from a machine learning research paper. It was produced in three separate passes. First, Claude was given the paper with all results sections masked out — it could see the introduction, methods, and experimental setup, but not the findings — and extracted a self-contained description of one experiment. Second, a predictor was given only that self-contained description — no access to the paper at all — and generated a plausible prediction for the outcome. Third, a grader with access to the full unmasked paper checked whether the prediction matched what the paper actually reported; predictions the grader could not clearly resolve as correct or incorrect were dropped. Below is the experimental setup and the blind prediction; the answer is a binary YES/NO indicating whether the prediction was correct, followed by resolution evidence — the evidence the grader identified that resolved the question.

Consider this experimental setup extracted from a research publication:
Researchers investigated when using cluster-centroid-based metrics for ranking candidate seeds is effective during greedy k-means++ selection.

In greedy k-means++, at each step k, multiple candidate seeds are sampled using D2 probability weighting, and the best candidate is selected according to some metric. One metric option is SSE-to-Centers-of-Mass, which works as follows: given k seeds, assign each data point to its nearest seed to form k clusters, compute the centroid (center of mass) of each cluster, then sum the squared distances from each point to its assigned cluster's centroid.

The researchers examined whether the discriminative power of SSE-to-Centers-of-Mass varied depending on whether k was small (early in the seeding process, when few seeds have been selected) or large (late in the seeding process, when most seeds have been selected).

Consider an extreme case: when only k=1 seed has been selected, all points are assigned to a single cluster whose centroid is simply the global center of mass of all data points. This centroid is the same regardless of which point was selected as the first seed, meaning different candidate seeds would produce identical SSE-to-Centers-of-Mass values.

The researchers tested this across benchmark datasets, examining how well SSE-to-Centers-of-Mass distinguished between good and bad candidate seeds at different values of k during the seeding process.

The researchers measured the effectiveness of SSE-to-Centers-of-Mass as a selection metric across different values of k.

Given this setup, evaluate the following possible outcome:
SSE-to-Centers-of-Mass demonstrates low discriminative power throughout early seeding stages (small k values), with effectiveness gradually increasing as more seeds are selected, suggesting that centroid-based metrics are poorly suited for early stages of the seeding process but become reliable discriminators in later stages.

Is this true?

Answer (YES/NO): YES